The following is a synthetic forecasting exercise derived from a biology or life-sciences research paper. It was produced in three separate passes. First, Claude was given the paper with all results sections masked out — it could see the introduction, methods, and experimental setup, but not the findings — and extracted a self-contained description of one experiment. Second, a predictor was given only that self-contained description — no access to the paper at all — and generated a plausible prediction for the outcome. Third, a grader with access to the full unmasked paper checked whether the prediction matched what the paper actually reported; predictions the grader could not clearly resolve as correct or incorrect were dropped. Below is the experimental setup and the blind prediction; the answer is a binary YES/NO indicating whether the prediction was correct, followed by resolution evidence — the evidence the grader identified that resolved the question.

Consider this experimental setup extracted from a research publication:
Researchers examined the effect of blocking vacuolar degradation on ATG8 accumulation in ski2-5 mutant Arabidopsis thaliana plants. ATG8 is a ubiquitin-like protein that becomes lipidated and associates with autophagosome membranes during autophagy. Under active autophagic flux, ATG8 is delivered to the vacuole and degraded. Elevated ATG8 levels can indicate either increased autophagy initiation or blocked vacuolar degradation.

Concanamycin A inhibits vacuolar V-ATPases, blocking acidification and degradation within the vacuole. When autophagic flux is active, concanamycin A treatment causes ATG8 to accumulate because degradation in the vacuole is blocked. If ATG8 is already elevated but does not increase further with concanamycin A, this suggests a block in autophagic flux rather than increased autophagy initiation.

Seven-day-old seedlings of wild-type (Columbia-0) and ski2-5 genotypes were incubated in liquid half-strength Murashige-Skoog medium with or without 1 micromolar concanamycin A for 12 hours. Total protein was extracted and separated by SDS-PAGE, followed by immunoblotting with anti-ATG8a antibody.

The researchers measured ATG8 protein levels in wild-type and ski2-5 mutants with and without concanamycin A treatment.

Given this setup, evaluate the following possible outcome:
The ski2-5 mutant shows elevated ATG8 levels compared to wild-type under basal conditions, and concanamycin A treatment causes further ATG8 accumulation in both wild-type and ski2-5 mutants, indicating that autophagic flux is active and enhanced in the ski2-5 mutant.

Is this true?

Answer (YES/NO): YES